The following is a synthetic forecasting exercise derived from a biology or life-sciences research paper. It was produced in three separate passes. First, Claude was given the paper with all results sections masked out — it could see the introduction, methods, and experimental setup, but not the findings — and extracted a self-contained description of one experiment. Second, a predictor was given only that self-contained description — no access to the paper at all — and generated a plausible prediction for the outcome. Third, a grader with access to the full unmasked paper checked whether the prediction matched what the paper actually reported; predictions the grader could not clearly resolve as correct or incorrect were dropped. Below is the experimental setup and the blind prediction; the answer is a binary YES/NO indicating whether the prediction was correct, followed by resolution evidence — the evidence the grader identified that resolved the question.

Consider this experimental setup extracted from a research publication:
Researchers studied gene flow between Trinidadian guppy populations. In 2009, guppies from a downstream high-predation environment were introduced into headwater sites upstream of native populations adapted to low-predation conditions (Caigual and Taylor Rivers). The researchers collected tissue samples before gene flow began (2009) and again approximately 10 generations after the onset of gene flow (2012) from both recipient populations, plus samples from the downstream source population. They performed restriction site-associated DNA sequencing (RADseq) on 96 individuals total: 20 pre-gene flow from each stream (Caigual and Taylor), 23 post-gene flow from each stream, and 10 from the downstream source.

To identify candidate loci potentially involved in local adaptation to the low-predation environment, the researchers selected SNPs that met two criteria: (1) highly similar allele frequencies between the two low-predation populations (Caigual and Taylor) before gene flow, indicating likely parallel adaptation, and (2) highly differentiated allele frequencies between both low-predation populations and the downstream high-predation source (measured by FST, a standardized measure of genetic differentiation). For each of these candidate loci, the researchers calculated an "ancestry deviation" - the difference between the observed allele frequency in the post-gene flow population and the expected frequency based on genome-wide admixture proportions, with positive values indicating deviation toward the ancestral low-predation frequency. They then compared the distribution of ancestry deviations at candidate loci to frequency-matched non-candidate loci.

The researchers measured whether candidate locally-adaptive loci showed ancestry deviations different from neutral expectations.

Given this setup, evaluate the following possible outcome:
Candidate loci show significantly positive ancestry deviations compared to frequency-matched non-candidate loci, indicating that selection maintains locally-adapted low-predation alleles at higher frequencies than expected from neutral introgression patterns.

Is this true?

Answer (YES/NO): YES